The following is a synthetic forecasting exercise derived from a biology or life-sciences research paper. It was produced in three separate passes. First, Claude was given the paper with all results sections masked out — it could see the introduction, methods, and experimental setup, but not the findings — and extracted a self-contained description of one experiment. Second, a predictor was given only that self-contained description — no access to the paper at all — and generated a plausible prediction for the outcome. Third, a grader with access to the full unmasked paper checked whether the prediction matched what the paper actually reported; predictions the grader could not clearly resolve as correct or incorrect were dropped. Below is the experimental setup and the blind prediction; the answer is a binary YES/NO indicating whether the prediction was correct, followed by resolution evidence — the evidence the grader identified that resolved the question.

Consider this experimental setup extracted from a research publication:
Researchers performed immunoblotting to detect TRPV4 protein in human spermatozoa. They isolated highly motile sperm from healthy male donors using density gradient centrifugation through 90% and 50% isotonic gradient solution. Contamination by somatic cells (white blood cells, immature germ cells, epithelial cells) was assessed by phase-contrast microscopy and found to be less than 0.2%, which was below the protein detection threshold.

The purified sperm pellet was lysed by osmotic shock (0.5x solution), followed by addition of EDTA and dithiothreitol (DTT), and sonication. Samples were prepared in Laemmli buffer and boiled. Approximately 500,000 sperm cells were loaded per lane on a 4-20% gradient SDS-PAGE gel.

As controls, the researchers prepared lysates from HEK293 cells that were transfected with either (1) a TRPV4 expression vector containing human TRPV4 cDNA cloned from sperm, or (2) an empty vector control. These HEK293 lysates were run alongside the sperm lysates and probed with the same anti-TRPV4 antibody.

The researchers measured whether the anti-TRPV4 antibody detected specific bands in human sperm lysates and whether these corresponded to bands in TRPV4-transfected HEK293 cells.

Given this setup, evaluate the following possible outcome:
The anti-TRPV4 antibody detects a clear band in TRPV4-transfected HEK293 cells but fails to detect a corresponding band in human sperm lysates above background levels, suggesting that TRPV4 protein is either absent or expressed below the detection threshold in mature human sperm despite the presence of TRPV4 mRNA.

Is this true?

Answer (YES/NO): NO